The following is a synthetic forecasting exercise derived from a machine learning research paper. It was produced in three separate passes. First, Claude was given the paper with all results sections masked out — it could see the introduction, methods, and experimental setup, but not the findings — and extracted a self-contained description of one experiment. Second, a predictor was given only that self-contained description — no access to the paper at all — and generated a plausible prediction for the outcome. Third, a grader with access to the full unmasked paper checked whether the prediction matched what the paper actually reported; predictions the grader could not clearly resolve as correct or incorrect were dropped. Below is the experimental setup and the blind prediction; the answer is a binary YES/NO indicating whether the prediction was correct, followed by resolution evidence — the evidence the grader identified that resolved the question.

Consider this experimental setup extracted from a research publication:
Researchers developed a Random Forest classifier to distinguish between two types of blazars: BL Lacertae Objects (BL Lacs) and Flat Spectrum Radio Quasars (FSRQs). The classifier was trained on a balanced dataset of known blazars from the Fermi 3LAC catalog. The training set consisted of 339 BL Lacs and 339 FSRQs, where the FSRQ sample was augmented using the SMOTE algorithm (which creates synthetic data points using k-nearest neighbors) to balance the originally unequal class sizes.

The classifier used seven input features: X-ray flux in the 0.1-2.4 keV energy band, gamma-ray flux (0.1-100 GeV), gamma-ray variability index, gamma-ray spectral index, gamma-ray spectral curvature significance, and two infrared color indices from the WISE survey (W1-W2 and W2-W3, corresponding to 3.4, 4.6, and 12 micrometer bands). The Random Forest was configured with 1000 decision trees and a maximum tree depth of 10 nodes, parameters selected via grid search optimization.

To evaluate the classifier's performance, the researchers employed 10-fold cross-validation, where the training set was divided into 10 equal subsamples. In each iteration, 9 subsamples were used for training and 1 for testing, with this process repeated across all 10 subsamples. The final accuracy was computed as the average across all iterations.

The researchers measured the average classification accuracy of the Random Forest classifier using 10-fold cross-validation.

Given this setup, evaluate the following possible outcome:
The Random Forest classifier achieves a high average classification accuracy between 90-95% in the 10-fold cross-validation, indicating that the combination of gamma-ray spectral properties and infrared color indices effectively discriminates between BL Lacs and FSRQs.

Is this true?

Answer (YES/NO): YES